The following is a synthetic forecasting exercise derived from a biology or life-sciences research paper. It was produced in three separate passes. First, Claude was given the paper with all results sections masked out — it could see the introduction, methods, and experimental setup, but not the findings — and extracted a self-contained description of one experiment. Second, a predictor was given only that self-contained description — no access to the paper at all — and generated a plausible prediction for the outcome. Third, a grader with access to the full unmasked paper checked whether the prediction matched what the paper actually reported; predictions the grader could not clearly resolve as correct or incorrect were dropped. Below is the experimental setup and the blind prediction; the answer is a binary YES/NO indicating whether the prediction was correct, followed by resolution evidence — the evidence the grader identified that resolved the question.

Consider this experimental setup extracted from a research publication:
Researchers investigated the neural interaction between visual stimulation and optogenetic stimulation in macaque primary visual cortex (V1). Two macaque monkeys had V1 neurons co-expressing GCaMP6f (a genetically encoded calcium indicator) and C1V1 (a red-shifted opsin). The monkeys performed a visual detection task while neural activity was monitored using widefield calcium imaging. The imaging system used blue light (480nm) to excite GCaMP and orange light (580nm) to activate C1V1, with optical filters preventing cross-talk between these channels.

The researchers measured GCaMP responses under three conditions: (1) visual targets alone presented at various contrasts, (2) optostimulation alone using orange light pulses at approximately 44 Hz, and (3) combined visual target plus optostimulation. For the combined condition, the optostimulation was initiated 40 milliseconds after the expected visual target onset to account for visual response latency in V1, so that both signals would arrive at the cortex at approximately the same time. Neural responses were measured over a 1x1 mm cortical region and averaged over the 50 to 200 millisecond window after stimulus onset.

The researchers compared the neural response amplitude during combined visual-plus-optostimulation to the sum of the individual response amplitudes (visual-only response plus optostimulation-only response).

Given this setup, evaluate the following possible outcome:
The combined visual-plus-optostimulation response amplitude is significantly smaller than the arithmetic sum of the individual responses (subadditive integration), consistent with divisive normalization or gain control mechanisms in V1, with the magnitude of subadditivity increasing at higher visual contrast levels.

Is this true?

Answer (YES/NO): NO